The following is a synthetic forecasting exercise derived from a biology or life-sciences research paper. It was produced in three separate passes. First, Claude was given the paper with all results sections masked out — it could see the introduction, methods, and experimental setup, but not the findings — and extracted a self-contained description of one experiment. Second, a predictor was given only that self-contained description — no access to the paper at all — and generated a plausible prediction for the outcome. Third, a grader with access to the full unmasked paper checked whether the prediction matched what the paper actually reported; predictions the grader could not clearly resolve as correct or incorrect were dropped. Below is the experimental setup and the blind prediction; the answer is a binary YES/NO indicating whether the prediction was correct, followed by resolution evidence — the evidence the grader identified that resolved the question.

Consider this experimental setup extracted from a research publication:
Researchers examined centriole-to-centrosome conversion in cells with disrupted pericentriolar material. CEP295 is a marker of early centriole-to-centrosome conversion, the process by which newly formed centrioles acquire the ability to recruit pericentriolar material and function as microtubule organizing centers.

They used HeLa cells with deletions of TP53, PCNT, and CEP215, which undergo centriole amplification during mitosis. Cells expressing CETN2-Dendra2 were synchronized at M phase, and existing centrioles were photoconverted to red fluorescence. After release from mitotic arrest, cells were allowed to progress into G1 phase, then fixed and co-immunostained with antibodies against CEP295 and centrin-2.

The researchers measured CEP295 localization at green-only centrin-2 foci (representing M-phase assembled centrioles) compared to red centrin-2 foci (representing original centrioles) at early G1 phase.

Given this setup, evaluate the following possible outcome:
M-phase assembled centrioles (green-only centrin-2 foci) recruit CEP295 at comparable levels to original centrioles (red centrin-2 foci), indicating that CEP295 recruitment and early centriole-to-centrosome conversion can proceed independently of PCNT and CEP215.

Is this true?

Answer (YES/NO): NO